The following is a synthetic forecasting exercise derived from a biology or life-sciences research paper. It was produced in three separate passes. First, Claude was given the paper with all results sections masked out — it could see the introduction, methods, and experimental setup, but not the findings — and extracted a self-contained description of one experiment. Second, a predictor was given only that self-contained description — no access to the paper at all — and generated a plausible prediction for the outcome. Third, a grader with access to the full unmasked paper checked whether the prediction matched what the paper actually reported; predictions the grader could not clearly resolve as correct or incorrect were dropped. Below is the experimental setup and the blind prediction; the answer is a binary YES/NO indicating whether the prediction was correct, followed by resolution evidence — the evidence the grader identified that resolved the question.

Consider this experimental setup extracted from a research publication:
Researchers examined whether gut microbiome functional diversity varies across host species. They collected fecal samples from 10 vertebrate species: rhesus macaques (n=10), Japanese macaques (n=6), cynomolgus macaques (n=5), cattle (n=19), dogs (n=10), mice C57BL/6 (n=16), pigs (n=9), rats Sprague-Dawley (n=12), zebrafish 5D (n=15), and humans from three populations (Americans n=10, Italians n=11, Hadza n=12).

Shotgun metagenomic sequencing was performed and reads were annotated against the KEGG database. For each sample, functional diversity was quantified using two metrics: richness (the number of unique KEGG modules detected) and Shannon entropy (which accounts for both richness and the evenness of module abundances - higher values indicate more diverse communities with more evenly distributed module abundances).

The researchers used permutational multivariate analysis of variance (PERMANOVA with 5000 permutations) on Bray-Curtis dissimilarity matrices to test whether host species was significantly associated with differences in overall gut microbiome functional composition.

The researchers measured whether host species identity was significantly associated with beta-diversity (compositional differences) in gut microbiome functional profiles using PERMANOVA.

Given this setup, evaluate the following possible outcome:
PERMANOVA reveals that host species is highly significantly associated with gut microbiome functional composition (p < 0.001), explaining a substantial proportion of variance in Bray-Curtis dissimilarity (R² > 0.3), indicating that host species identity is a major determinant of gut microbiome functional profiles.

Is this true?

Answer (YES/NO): YES